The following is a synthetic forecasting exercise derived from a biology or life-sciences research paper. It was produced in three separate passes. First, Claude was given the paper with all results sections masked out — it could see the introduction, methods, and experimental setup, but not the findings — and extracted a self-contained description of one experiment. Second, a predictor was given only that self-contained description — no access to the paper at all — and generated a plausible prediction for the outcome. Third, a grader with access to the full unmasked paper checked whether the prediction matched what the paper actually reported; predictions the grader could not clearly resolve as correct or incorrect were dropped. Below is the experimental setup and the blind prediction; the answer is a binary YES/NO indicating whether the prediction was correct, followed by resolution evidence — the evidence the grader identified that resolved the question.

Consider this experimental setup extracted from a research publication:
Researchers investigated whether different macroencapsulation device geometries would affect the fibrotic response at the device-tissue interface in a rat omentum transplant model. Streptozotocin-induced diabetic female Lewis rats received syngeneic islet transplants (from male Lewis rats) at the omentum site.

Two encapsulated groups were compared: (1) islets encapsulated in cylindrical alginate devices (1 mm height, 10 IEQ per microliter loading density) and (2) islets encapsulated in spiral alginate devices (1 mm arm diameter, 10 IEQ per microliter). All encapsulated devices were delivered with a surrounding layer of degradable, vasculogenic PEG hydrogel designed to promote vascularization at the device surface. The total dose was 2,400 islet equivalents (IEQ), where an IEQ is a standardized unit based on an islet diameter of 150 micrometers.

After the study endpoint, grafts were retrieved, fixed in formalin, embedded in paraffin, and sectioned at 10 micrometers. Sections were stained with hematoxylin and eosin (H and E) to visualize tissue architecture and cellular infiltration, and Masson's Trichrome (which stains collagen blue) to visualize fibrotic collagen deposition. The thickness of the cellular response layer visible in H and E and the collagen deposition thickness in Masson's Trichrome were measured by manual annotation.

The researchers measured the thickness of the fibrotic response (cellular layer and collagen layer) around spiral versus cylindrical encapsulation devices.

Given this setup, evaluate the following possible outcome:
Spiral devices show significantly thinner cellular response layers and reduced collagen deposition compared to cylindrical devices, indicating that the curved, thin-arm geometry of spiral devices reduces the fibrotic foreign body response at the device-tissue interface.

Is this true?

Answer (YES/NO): NO